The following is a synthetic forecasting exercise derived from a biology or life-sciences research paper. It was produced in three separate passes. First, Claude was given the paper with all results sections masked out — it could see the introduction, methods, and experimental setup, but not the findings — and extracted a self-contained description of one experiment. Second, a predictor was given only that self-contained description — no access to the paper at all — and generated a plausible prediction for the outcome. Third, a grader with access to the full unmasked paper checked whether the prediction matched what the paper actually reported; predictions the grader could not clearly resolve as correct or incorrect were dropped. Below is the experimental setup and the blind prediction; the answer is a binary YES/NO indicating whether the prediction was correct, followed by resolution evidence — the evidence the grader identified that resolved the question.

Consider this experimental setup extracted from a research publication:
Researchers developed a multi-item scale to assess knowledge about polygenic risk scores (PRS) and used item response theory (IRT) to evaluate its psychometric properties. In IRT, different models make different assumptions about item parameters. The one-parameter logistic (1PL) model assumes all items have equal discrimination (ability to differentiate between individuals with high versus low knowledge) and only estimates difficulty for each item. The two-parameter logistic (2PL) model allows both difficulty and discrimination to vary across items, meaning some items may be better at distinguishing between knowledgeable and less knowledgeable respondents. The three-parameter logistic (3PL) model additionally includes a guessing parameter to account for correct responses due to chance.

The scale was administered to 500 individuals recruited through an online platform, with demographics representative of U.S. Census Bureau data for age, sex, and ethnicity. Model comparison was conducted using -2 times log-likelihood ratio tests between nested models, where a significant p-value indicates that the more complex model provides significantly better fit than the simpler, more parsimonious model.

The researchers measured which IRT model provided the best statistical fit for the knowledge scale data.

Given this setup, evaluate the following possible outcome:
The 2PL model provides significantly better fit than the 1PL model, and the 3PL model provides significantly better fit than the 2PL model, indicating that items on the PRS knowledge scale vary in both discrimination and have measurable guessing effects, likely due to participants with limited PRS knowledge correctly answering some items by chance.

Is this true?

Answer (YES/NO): NO